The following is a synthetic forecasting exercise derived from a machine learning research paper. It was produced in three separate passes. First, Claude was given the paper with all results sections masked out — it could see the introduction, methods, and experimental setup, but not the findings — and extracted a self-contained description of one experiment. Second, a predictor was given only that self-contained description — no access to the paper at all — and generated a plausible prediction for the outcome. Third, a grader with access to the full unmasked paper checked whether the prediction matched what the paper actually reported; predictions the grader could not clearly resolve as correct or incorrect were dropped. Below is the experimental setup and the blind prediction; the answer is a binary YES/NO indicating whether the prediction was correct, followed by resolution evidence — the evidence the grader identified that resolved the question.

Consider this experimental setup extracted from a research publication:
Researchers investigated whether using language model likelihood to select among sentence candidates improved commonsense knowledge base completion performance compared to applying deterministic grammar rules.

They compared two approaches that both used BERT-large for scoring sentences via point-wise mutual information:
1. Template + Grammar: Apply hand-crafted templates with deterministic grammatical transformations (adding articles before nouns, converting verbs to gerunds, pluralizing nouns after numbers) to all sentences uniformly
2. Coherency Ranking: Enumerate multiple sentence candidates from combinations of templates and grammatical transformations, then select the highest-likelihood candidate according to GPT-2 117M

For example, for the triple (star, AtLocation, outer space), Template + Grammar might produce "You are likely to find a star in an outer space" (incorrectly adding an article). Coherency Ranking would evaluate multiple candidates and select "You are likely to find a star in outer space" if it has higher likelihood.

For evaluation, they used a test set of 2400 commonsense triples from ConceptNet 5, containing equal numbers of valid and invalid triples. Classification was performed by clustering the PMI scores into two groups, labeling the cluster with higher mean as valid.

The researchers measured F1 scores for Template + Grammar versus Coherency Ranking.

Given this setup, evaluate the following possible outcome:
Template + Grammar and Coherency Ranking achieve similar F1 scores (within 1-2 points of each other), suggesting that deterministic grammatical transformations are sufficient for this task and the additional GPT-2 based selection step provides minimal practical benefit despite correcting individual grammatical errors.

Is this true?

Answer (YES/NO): NO